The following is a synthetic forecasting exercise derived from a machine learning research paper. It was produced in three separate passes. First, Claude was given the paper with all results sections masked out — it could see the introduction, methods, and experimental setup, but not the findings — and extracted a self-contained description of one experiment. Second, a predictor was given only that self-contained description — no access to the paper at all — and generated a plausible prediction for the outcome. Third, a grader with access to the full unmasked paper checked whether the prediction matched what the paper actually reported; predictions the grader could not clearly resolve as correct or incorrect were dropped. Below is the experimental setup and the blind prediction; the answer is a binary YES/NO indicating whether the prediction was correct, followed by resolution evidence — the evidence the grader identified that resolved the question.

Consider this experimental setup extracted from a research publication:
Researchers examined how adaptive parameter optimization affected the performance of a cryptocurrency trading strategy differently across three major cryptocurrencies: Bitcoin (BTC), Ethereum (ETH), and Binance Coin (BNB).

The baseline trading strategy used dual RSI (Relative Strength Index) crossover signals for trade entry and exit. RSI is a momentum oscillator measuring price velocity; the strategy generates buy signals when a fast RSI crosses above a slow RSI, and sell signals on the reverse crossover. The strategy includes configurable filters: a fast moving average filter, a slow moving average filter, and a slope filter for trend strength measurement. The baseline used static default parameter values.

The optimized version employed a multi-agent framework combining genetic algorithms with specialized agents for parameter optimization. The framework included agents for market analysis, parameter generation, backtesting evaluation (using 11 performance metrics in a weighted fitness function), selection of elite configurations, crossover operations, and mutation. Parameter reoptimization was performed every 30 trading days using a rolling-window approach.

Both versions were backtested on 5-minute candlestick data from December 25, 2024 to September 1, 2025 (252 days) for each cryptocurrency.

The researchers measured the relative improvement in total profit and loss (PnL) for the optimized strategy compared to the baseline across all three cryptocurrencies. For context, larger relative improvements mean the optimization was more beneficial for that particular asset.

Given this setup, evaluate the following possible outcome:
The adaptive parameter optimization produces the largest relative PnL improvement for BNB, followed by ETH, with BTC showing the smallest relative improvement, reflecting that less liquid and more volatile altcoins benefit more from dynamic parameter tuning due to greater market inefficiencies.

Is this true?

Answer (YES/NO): NO